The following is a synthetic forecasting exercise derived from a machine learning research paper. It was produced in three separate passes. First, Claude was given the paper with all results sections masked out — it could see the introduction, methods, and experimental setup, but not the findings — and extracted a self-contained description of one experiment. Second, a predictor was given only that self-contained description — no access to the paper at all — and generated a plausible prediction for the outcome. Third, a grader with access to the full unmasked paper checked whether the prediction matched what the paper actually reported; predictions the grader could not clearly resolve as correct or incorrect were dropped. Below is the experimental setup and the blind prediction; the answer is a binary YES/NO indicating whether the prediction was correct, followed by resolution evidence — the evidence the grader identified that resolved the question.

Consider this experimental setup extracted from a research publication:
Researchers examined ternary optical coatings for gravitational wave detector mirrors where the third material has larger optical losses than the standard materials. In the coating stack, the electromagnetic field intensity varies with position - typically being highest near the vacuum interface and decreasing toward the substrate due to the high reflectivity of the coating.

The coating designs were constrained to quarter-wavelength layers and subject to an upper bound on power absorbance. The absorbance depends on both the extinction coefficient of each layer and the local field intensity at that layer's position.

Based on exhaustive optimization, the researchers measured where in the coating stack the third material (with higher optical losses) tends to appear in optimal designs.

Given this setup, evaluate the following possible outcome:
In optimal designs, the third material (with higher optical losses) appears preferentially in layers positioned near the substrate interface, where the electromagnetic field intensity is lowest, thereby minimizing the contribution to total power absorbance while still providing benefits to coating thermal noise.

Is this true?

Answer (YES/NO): YES